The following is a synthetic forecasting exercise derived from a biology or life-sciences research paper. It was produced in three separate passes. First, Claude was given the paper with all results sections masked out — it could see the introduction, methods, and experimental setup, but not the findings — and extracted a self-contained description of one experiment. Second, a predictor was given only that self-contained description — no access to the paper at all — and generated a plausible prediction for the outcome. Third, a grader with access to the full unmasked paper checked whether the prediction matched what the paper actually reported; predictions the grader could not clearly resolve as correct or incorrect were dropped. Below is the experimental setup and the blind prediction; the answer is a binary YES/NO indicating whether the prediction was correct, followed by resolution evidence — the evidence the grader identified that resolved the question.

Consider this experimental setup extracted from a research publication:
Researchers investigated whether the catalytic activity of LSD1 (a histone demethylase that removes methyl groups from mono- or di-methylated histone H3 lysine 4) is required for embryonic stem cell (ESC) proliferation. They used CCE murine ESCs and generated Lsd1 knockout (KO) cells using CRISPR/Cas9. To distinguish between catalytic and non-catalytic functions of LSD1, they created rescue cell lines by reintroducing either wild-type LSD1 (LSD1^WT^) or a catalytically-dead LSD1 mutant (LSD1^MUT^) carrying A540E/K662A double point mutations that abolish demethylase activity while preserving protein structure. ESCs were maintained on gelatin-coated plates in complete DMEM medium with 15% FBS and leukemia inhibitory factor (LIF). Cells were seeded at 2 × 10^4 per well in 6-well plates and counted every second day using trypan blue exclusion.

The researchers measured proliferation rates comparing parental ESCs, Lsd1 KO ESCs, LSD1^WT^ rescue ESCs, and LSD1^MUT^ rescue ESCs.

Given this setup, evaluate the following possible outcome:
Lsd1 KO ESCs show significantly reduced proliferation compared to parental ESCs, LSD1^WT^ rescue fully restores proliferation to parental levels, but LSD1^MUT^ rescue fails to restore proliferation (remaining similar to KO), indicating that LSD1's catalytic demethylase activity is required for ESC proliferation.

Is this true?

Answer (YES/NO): NO